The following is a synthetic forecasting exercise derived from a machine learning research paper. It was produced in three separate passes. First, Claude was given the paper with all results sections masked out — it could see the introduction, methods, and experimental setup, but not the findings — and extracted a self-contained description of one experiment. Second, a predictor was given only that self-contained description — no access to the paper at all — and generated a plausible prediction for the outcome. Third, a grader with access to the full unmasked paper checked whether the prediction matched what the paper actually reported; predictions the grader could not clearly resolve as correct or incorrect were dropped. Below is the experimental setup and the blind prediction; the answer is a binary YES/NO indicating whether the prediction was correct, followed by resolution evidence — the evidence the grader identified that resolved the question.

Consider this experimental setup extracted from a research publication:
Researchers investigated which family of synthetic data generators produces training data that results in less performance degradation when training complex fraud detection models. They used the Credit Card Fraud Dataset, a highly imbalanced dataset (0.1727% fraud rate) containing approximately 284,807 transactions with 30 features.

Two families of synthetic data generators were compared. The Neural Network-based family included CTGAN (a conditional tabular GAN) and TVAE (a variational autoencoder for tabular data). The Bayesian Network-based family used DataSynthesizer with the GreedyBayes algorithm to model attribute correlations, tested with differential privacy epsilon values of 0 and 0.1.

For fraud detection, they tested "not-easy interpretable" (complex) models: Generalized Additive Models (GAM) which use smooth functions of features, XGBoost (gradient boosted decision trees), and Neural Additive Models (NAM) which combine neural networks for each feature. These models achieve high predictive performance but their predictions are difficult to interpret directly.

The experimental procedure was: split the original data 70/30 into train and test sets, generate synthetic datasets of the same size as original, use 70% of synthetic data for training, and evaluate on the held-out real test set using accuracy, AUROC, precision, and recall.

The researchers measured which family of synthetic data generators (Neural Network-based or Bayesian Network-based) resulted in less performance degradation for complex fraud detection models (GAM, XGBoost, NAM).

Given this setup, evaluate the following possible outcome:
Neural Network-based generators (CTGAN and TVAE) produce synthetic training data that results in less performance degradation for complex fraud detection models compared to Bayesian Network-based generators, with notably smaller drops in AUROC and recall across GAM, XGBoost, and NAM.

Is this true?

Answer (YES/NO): NO